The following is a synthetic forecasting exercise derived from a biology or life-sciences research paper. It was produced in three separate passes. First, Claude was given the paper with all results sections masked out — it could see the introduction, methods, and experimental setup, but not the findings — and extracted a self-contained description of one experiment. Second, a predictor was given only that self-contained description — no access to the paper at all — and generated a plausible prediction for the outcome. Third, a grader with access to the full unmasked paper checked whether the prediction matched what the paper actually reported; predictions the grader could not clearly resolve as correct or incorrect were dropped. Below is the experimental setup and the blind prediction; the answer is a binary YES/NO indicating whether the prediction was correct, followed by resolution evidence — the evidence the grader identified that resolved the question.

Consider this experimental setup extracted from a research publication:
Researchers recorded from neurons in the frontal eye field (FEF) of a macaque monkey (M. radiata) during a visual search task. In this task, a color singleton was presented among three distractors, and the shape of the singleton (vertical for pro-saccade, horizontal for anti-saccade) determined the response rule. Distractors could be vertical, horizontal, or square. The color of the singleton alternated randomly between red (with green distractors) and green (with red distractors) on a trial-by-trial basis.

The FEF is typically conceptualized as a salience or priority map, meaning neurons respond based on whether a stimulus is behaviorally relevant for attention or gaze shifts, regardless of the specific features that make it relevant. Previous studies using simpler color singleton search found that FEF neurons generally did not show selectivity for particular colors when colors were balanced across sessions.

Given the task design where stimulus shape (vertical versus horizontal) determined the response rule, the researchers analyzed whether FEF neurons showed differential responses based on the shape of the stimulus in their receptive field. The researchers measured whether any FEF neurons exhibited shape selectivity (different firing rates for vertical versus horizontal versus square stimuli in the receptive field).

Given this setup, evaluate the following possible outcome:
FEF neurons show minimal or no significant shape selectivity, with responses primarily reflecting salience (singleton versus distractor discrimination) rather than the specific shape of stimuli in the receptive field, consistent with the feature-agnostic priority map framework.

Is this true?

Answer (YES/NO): NO